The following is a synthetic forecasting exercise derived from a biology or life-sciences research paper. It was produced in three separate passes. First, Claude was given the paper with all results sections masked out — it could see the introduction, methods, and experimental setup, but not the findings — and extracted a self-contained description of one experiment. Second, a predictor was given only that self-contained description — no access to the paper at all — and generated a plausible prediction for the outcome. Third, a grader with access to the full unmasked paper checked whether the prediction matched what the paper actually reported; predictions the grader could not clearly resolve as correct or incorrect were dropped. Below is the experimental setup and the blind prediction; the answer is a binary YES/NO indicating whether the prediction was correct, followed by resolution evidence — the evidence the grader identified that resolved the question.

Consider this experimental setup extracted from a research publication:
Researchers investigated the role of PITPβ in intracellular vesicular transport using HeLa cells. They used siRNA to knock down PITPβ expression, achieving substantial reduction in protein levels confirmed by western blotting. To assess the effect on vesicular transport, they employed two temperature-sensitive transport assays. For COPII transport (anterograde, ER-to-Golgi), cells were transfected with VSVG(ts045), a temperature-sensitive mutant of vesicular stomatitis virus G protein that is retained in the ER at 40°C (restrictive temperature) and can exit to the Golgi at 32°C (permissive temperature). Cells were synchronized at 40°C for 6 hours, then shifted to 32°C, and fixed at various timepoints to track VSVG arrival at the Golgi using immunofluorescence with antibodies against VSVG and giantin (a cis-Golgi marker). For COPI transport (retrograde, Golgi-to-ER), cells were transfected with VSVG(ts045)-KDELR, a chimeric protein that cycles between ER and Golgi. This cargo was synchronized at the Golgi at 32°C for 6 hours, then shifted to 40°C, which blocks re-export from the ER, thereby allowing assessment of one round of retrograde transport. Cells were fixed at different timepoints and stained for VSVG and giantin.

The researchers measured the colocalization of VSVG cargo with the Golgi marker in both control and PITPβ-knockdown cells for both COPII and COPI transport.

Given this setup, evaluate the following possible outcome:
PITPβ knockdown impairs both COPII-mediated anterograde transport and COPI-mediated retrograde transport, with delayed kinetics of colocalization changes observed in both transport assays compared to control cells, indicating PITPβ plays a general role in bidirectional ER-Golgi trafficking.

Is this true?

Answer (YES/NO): NO